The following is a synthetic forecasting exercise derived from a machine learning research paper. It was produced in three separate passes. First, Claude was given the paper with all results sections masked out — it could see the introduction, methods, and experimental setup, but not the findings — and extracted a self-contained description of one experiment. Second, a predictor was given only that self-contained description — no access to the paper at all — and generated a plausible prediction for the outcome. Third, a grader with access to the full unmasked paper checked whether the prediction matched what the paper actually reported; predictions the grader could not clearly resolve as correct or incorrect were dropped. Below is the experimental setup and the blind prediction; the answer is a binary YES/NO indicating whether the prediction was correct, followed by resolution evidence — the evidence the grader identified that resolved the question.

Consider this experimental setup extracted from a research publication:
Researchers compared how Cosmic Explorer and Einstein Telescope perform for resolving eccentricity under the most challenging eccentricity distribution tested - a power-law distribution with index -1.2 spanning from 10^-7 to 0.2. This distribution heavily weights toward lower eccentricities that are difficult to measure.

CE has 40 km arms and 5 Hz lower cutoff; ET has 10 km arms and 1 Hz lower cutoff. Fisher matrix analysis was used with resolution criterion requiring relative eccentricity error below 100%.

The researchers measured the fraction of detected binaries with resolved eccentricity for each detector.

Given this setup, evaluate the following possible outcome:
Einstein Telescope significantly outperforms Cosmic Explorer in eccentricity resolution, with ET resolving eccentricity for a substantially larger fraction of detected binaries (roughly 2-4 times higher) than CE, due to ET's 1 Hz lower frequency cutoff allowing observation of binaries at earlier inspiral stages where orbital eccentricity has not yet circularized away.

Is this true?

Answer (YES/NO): NO